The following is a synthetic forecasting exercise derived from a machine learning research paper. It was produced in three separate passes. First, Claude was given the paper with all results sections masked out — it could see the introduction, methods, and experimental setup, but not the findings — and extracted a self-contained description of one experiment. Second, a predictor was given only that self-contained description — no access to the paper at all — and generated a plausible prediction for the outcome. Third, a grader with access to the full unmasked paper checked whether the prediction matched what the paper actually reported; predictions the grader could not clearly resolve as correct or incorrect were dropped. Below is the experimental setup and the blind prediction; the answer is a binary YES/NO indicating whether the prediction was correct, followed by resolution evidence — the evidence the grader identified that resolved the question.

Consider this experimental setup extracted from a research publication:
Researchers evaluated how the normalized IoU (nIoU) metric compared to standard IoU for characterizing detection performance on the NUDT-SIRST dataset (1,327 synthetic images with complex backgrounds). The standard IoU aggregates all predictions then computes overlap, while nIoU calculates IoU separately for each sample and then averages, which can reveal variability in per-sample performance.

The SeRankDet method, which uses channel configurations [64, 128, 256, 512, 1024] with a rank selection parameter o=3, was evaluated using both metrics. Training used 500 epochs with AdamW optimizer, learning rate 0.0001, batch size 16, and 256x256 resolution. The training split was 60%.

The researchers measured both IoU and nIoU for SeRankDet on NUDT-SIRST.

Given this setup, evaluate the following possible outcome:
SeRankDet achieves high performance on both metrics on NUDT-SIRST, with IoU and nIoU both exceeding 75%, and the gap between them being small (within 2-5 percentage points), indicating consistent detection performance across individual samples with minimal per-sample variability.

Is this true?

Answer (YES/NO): NO